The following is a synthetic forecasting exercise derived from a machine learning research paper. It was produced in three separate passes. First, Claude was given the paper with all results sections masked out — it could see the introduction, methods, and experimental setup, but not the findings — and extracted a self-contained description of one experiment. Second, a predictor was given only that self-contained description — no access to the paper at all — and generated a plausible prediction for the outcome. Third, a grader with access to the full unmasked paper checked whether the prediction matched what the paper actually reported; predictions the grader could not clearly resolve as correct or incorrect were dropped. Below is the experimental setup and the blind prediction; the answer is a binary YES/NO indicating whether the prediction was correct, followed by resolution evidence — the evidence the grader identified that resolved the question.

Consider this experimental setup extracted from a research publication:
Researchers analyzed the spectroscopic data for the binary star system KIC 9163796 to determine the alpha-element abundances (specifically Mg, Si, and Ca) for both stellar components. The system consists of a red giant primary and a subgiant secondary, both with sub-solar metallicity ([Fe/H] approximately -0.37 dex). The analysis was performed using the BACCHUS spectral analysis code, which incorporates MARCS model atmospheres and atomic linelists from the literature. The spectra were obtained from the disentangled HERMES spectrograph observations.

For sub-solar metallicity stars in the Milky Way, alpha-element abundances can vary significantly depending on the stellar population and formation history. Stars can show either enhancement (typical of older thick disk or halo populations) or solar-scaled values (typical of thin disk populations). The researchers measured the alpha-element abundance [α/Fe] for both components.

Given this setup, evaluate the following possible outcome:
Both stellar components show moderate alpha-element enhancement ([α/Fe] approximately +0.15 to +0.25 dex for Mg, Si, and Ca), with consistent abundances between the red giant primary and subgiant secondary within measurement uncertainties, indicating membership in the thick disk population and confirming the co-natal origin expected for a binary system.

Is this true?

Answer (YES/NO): NO